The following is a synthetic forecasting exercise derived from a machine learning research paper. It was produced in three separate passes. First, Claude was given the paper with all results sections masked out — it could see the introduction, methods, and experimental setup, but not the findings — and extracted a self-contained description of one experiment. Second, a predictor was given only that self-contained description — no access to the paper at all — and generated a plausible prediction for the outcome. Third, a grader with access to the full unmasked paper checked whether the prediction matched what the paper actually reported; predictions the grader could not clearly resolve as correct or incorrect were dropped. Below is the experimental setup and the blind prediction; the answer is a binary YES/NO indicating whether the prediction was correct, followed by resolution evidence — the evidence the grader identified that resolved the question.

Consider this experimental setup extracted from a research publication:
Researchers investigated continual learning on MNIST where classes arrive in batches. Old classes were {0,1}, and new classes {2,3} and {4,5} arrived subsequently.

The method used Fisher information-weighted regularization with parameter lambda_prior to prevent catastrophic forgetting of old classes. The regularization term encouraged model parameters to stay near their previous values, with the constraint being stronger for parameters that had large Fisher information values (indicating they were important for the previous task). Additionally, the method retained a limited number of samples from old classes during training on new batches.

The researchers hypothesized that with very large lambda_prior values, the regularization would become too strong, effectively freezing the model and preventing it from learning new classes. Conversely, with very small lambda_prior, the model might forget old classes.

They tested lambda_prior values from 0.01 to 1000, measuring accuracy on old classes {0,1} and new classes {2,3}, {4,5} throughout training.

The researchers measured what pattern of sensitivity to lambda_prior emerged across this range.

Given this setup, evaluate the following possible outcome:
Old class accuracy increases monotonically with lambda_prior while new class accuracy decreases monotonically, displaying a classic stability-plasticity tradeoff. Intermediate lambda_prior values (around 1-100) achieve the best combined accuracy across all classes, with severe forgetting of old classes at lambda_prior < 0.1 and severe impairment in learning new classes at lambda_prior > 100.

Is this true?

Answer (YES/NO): NO